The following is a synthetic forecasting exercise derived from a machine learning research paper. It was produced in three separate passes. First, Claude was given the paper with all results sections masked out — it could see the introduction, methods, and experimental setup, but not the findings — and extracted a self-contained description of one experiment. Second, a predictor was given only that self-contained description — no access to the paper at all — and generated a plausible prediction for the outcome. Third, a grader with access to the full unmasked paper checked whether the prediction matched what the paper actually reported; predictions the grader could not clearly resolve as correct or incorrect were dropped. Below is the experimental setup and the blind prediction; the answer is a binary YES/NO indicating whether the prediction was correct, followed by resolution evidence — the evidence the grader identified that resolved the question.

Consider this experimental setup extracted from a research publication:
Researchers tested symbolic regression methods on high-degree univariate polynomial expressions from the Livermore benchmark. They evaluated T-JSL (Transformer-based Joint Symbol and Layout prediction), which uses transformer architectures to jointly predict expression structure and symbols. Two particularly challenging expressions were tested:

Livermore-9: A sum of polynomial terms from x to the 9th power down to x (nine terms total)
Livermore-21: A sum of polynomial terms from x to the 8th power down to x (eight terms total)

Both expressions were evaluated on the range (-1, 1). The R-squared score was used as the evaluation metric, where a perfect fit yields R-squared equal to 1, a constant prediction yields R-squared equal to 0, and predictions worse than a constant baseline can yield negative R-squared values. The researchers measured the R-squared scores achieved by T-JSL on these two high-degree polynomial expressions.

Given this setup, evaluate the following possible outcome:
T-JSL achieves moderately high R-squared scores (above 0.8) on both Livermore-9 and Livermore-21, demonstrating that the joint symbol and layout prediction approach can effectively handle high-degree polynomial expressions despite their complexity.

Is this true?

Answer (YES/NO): NO